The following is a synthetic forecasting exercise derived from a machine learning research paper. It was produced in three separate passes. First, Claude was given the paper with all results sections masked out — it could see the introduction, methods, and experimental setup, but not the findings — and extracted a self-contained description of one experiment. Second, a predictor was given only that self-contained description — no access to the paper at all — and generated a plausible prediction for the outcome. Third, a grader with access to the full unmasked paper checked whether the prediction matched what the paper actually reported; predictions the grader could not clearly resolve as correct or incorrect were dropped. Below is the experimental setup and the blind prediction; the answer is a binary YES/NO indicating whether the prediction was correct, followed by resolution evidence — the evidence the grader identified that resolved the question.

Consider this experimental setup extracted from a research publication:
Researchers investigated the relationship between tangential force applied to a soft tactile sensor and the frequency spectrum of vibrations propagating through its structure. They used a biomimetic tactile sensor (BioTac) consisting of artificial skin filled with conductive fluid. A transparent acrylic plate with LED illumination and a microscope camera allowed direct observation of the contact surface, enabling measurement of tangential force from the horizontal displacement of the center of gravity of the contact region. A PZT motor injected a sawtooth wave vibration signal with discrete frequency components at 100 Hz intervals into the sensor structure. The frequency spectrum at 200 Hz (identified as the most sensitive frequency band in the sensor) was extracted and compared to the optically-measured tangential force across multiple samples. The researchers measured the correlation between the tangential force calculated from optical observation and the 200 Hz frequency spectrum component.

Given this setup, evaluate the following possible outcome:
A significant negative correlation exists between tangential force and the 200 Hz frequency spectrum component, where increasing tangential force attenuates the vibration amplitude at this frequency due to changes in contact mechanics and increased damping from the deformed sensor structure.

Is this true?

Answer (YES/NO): YES